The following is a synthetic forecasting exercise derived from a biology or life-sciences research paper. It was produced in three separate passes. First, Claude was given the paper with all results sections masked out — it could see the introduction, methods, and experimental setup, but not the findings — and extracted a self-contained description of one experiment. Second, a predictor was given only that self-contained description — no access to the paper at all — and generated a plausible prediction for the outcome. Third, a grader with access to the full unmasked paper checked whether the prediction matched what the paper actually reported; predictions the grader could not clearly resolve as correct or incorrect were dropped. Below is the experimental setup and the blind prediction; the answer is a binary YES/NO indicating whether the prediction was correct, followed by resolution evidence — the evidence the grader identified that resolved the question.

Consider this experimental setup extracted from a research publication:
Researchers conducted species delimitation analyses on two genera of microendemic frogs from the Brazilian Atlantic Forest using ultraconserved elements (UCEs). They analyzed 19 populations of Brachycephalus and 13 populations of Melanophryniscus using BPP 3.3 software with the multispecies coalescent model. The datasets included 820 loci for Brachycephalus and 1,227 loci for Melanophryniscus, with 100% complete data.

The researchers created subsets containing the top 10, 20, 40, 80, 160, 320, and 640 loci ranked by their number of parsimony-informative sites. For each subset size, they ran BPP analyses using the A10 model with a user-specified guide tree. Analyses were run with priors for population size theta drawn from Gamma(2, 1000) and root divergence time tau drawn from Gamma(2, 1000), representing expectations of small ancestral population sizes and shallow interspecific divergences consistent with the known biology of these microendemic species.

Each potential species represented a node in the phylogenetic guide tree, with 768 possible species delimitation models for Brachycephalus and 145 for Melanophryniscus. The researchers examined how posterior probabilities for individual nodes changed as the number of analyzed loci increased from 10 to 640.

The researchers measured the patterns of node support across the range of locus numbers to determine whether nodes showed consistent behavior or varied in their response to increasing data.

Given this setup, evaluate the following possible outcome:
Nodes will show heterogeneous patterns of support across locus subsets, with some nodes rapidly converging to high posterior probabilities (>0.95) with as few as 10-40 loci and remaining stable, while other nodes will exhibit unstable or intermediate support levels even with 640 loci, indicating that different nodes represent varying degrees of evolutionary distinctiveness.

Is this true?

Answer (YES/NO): YES